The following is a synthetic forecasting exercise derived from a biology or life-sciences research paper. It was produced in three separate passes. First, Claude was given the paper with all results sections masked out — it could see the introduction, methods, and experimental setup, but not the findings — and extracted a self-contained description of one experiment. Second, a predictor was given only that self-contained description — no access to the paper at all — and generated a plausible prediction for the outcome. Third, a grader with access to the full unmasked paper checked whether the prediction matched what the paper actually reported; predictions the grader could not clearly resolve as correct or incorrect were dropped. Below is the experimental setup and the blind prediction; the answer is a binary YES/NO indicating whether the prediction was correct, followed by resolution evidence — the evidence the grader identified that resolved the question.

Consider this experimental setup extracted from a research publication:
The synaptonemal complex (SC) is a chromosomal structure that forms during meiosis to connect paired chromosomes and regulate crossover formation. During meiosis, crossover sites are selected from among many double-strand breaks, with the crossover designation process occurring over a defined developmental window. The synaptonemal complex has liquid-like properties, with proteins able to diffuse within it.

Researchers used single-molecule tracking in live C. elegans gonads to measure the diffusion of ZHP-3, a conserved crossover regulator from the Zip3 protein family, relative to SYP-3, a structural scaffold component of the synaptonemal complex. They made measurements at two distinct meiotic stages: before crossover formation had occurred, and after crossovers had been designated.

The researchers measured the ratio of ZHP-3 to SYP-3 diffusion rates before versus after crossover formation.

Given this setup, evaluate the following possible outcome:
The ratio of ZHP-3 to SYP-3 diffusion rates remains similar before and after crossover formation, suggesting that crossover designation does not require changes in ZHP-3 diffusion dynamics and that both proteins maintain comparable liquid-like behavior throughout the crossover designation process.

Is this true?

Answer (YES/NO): NO